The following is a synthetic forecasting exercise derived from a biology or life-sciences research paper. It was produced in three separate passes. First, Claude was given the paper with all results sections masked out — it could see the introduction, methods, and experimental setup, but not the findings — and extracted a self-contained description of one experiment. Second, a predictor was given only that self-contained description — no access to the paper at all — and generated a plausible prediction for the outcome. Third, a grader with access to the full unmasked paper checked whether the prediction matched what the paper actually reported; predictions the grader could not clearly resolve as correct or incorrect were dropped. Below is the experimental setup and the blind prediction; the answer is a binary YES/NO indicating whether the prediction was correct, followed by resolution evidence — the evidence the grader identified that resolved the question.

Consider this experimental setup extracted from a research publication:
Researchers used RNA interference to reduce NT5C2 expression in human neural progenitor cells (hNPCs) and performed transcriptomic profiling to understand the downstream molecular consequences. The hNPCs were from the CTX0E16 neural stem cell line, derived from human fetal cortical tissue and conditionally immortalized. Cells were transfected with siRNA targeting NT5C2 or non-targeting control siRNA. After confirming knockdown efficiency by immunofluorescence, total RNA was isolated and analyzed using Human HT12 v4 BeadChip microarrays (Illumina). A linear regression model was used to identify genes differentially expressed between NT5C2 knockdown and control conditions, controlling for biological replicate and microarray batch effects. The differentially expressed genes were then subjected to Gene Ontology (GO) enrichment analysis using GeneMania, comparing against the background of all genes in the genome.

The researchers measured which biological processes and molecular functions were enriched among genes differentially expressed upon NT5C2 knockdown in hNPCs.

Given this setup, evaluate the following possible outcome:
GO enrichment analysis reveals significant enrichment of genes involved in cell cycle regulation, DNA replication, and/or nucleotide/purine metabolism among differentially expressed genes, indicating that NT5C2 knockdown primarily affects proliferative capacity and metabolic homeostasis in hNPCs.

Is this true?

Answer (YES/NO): NO